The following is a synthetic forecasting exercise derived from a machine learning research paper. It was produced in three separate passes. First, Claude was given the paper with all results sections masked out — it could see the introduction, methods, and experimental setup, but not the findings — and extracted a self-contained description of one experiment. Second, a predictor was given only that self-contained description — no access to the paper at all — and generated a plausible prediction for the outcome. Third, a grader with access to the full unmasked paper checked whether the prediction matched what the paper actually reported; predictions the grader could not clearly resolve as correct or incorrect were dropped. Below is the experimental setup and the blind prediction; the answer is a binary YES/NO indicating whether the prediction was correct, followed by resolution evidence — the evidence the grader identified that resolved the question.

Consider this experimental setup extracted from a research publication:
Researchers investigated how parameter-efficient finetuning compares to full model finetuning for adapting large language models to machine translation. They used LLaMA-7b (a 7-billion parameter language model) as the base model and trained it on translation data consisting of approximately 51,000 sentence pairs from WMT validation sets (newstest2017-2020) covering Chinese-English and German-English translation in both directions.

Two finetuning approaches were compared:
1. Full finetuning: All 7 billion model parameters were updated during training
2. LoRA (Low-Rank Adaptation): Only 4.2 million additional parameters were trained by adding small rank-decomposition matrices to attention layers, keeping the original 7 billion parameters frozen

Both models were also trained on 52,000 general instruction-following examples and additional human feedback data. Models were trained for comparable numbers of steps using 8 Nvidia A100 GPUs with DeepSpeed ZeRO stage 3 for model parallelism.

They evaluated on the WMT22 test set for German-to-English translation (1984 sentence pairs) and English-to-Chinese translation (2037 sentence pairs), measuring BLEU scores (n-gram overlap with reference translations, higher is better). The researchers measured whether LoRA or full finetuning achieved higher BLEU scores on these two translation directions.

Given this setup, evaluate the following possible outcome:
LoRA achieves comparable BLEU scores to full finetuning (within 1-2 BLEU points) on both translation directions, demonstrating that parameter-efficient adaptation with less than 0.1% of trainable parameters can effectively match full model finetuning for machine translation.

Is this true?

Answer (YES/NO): NO